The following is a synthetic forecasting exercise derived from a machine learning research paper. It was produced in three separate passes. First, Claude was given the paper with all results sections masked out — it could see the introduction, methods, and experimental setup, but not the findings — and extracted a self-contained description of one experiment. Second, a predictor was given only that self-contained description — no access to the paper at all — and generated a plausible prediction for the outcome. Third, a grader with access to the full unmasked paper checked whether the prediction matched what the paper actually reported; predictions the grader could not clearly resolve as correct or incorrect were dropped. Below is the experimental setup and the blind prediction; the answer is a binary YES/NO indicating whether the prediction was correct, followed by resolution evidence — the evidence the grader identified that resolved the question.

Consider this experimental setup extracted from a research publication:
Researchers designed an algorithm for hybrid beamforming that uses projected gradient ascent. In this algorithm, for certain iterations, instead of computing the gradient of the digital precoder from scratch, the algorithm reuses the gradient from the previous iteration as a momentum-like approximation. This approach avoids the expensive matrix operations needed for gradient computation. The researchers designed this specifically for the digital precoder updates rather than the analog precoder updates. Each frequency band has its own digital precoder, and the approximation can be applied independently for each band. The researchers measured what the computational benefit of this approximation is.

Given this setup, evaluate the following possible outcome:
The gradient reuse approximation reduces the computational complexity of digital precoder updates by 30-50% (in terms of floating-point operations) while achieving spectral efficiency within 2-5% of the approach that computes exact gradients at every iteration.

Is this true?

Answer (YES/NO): NO